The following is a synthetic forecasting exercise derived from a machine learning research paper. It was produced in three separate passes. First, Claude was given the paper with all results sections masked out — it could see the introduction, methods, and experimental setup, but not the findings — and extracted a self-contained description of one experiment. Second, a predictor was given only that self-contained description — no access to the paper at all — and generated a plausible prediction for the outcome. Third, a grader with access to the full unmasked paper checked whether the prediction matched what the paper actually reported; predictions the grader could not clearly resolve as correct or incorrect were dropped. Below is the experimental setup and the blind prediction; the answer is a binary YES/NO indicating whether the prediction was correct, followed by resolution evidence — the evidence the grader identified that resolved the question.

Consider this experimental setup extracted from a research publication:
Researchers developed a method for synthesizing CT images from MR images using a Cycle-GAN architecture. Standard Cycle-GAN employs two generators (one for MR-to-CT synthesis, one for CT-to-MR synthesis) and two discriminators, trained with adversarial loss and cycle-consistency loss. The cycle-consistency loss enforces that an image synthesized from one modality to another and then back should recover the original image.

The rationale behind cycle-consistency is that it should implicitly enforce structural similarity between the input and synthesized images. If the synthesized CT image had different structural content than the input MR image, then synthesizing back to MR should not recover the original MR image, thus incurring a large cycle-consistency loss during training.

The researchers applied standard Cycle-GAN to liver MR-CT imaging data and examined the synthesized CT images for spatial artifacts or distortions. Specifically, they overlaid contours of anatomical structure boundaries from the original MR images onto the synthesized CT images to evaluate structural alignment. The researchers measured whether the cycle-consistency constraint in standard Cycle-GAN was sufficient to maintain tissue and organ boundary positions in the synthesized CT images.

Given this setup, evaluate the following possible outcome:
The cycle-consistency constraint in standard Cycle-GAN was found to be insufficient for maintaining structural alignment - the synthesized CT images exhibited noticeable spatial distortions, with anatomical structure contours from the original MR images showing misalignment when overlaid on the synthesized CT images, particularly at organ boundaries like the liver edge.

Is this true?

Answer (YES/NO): YES